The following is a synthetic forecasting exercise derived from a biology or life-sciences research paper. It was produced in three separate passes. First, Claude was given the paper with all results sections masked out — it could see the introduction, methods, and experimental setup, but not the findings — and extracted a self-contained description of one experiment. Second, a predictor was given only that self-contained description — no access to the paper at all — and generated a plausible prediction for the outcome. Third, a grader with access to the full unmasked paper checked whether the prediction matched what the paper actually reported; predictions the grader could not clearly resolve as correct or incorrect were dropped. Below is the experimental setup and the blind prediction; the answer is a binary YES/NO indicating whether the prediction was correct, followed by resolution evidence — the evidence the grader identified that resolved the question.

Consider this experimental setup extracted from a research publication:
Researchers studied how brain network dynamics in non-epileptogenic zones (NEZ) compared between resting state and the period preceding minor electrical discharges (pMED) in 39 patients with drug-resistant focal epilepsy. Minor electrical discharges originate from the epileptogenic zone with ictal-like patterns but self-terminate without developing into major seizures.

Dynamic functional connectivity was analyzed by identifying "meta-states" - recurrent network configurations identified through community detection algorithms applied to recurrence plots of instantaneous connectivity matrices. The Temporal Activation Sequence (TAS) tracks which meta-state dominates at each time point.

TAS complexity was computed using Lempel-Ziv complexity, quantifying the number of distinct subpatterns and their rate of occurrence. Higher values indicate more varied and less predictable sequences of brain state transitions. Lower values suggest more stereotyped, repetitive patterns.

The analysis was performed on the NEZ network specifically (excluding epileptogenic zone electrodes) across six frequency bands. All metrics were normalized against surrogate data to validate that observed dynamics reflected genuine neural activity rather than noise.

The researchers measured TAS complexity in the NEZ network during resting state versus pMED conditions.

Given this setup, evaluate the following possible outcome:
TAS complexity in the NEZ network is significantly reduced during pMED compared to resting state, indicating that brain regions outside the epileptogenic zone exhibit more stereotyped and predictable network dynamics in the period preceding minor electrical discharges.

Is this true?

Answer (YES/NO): YES